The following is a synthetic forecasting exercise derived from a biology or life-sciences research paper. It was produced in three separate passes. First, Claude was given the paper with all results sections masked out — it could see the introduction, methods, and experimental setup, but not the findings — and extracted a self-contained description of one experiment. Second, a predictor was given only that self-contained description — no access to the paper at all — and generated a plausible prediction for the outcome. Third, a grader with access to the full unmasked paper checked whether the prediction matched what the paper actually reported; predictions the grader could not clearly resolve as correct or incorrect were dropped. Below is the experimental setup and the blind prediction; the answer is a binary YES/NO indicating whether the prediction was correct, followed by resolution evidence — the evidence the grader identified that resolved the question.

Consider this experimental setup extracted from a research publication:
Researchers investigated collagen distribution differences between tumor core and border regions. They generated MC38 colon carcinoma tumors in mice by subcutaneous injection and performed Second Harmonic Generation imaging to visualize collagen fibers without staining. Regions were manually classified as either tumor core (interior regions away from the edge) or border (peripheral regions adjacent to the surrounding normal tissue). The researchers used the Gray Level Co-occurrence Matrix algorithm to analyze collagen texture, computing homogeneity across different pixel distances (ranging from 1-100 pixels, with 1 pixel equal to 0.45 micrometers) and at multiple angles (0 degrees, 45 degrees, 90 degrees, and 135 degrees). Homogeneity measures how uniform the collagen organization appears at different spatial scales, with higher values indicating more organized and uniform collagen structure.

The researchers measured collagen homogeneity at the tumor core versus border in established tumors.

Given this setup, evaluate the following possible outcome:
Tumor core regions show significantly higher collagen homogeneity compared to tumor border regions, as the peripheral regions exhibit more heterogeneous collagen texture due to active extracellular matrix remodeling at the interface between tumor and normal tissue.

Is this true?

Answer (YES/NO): YES